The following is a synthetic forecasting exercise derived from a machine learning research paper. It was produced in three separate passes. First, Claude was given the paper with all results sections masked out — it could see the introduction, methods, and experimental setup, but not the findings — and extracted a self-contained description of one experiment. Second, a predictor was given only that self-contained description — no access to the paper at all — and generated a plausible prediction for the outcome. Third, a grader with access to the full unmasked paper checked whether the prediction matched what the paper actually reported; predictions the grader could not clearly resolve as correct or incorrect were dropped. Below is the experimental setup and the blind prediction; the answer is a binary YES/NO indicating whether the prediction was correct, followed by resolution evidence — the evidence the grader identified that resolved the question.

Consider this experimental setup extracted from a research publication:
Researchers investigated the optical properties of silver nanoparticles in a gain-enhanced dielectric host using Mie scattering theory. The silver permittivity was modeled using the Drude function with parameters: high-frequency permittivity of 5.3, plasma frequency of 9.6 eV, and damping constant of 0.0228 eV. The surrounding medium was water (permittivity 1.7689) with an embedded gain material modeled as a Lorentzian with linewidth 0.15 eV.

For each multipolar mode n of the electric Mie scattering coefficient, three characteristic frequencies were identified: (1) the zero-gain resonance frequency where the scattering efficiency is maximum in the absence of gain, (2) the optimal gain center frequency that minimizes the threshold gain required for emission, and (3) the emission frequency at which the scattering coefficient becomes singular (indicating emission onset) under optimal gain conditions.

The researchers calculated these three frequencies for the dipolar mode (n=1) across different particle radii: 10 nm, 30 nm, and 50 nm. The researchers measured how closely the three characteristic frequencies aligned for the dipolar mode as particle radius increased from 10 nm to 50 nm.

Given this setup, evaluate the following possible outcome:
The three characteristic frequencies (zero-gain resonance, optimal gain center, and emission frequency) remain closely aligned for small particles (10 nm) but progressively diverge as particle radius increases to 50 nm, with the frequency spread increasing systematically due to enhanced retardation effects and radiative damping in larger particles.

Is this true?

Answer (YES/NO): YES